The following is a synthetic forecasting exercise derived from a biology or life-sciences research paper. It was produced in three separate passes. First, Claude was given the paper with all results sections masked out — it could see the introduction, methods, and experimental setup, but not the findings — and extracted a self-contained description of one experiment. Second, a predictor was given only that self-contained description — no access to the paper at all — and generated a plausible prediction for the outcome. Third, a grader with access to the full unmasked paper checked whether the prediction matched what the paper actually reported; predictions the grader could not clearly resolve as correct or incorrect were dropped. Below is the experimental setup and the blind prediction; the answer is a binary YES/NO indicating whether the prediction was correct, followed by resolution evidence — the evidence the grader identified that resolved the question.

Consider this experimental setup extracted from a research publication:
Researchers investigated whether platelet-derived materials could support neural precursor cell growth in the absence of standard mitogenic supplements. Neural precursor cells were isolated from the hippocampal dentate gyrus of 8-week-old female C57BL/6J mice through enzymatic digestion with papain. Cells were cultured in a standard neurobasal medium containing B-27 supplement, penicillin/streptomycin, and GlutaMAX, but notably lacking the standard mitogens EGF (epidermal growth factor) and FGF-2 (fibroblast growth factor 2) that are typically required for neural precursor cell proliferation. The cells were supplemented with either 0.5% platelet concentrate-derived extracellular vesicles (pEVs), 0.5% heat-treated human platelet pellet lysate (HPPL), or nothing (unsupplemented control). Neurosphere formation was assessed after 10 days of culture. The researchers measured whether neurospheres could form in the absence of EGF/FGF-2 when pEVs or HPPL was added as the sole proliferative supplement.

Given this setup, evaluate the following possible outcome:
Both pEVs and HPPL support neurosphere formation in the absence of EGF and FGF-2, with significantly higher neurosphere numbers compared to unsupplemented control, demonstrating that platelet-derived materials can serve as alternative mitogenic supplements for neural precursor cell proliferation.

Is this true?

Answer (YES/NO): NO